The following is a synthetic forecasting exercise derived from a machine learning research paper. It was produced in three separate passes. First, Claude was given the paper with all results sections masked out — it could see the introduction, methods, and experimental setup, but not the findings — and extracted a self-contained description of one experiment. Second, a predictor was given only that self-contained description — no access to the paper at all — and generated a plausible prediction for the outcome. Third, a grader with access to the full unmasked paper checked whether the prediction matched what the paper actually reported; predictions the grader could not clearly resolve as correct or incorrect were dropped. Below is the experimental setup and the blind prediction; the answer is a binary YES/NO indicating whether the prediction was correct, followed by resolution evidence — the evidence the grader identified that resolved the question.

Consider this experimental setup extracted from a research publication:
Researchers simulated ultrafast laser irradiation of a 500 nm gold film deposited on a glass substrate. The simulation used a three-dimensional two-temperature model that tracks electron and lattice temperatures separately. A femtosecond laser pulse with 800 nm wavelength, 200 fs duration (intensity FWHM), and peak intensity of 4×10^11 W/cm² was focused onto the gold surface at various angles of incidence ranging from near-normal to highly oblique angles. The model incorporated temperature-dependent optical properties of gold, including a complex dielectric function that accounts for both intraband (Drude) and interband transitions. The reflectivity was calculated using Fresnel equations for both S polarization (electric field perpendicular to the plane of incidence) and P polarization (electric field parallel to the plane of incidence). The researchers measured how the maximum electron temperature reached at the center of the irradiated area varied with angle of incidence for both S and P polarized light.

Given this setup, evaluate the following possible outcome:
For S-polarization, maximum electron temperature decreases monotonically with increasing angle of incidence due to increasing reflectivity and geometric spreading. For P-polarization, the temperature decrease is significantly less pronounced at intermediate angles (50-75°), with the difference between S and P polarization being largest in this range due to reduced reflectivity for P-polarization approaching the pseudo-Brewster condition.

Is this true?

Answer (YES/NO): NO